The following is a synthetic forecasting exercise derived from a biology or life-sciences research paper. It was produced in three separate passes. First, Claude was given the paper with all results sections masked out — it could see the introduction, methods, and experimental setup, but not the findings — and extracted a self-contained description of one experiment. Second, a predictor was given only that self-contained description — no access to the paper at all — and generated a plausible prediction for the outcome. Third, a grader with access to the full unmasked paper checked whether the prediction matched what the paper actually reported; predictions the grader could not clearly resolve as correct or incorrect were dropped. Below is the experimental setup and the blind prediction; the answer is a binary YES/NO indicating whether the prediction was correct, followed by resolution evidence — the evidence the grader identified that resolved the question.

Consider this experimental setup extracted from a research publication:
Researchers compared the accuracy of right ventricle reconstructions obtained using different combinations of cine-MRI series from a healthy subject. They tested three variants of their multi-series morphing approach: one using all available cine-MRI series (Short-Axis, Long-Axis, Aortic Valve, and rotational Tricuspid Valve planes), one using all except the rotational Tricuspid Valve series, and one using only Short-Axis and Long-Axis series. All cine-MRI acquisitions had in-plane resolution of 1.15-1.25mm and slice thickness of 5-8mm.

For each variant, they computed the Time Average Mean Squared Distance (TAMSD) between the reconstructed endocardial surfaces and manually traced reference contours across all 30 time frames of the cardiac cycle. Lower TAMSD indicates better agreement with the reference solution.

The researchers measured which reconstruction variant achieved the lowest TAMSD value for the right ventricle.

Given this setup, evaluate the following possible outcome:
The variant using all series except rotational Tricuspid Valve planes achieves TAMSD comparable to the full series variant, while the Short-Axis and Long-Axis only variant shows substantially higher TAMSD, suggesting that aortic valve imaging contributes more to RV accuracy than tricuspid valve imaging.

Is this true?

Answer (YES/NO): NO